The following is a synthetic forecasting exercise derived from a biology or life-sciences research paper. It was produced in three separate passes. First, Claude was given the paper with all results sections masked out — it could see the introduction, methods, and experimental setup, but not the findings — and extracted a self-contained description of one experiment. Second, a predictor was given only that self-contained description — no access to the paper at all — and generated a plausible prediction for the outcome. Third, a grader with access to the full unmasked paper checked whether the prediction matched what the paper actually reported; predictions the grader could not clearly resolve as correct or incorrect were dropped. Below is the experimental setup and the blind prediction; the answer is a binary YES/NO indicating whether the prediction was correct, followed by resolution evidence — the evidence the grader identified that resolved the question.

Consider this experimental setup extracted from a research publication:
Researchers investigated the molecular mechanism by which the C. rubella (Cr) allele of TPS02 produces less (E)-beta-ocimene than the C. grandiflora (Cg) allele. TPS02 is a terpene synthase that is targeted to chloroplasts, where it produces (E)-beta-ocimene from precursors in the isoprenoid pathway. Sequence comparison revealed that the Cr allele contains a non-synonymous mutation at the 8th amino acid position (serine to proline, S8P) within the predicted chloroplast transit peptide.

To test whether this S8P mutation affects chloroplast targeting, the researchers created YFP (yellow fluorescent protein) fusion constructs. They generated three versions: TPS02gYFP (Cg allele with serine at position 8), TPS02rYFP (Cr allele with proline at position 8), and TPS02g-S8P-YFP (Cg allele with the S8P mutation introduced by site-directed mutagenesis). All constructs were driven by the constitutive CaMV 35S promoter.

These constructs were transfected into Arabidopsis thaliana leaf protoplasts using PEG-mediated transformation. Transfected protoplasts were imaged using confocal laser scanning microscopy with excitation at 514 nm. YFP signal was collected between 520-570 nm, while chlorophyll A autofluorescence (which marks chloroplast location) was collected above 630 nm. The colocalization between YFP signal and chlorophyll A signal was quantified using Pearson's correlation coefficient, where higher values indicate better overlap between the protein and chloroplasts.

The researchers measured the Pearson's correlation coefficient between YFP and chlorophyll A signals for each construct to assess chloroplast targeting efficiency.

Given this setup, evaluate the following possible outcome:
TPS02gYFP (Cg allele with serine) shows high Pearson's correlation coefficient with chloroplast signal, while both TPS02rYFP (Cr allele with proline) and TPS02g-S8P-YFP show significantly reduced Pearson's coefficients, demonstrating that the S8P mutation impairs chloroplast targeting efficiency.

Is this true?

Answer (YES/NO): YES